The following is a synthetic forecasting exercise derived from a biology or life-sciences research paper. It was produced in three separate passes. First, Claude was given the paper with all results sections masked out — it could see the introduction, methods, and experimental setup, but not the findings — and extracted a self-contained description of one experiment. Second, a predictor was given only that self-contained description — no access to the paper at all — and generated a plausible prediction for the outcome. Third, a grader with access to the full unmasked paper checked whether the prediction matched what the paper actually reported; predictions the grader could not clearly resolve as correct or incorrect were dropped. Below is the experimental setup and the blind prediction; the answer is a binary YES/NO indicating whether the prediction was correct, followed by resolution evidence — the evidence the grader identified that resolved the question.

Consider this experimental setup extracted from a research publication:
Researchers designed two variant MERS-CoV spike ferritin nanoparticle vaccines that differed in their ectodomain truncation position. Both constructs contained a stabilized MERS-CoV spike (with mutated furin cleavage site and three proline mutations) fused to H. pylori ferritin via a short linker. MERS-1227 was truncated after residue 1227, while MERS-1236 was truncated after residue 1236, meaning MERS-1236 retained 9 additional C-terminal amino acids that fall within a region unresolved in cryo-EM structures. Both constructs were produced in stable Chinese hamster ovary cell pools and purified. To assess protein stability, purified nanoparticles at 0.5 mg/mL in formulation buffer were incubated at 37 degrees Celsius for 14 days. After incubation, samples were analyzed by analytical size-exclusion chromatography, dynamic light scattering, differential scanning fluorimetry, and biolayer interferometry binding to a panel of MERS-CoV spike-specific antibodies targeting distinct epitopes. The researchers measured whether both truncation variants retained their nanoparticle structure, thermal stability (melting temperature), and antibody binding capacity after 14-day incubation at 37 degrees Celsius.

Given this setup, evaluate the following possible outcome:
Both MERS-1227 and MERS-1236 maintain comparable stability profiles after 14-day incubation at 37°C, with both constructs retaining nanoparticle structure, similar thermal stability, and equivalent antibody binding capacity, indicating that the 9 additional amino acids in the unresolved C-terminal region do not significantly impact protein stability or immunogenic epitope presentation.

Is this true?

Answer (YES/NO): NO